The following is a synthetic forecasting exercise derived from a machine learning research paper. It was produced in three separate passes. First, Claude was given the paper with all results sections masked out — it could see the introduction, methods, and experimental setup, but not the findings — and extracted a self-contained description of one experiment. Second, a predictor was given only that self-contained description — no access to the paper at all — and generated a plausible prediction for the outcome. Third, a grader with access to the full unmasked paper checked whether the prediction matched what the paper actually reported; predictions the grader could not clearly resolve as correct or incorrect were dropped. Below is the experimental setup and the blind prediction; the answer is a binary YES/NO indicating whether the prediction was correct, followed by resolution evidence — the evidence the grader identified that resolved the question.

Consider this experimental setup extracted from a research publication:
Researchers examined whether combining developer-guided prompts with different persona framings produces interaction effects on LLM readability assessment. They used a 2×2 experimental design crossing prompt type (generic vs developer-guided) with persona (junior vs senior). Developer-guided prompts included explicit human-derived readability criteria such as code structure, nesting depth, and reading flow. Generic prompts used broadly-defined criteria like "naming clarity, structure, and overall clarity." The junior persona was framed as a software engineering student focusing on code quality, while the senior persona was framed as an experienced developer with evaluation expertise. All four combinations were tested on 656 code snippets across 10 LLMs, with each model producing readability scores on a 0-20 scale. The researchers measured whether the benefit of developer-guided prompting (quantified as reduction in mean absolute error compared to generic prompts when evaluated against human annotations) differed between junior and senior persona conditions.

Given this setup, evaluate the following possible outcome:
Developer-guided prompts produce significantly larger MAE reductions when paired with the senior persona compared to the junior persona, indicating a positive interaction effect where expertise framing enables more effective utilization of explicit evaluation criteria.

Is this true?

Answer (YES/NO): NO